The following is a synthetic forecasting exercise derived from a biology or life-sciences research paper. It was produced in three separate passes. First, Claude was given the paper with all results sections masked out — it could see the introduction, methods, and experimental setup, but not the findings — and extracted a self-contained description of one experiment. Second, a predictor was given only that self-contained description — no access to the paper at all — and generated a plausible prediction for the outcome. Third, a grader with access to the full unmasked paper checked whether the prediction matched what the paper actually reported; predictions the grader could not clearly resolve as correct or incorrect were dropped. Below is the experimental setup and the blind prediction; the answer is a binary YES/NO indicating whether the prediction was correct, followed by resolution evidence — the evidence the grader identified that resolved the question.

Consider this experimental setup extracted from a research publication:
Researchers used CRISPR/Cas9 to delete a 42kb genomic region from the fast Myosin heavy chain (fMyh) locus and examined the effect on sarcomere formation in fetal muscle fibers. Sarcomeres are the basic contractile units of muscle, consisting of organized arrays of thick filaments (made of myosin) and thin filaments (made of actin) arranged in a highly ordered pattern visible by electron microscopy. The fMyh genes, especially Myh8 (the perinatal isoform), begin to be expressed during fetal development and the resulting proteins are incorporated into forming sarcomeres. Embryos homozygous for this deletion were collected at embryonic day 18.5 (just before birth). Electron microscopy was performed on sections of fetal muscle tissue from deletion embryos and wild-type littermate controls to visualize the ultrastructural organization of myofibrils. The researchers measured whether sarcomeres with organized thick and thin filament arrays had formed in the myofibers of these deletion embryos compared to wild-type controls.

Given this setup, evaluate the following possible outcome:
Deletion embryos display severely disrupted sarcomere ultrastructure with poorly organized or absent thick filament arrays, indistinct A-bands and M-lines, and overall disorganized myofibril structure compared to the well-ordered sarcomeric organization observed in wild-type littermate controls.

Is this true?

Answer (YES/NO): YES